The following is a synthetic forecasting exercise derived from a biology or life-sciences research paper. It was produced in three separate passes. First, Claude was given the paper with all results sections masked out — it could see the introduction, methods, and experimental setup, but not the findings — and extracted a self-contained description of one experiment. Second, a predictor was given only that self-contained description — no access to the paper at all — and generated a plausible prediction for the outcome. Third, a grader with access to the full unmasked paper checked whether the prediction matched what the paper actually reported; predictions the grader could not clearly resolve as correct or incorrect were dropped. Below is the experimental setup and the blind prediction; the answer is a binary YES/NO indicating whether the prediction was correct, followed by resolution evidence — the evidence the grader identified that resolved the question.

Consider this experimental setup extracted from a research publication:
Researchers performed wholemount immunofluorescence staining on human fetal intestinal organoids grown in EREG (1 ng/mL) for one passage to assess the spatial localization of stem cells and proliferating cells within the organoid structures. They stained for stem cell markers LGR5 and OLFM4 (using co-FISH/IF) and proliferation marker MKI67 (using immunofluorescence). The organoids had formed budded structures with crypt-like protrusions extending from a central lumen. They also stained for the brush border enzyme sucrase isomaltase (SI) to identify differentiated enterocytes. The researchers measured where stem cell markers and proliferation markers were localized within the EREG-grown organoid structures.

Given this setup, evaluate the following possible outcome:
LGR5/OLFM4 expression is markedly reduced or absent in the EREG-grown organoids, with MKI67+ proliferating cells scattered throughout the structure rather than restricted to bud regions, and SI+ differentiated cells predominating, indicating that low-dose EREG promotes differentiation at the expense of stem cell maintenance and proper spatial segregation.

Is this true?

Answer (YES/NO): NO